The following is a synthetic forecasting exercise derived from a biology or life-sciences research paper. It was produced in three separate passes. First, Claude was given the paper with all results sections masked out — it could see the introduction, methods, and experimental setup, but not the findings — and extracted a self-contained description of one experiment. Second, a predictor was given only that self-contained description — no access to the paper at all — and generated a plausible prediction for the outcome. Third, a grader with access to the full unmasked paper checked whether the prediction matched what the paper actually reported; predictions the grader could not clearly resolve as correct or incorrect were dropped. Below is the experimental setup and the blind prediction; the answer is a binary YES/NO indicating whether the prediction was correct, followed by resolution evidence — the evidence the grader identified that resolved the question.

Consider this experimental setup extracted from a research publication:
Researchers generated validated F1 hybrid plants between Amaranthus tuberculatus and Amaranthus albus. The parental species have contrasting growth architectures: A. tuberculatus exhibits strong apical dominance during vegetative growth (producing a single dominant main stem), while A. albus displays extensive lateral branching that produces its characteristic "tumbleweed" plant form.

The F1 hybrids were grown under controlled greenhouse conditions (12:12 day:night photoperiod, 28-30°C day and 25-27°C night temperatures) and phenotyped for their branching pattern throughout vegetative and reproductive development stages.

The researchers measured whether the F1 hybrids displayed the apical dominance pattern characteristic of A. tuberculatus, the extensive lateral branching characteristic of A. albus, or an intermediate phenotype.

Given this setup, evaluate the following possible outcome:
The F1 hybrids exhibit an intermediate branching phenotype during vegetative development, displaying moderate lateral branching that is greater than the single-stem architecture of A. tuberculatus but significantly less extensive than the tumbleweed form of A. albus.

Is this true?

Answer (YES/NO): NO